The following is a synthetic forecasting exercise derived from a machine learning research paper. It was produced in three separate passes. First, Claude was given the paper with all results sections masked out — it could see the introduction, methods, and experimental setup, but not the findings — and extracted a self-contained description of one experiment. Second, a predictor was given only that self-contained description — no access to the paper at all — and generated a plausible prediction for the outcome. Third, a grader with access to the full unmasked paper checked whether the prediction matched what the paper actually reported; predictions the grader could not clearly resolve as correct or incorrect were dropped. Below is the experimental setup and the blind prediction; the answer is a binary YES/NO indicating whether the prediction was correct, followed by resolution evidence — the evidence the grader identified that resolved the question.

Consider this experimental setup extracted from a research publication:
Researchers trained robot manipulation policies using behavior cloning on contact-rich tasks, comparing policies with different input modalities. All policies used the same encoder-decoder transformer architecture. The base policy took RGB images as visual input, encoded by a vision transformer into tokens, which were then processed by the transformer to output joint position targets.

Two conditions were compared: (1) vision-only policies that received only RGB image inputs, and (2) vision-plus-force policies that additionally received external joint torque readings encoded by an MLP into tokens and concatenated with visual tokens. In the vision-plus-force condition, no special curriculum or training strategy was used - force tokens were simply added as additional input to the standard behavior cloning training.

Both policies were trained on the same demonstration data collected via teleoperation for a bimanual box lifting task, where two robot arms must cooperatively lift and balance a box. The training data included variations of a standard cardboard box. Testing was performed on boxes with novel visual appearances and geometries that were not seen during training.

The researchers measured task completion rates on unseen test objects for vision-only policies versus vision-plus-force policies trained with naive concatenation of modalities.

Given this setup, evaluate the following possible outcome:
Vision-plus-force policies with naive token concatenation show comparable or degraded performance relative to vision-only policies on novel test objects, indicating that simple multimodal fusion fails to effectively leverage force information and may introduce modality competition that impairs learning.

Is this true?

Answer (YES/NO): NO